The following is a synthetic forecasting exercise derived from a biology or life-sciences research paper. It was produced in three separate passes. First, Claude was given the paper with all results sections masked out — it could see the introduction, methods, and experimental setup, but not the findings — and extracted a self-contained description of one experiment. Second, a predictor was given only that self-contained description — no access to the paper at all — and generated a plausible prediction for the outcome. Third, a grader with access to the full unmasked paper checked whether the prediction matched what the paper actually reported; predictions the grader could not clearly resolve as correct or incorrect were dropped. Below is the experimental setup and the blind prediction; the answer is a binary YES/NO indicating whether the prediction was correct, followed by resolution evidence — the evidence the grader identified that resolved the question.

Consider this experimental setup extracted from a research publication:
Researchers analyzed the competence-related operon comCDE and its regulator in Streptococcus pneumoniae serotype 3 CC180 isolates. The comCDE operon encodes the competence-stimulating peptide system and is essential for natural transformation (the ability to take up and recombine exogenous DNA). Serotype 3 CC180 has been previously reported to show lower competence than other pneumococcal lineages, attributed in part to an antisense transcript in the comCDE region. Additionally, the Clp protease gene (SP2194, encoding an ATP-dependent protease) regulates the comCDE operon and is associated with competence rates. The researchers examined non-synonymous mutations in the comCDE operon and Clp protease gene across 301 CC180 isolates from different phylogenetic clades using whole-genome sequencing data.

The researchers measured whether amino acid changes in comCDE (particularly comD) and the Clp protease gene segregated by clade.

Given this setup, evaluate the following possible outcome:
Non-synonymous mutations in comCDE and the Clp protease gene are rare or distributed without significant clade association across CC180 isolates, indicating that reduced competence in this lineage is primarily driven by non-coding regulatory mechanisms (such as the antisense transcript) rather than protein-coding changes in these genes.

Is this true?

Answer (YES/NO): NO